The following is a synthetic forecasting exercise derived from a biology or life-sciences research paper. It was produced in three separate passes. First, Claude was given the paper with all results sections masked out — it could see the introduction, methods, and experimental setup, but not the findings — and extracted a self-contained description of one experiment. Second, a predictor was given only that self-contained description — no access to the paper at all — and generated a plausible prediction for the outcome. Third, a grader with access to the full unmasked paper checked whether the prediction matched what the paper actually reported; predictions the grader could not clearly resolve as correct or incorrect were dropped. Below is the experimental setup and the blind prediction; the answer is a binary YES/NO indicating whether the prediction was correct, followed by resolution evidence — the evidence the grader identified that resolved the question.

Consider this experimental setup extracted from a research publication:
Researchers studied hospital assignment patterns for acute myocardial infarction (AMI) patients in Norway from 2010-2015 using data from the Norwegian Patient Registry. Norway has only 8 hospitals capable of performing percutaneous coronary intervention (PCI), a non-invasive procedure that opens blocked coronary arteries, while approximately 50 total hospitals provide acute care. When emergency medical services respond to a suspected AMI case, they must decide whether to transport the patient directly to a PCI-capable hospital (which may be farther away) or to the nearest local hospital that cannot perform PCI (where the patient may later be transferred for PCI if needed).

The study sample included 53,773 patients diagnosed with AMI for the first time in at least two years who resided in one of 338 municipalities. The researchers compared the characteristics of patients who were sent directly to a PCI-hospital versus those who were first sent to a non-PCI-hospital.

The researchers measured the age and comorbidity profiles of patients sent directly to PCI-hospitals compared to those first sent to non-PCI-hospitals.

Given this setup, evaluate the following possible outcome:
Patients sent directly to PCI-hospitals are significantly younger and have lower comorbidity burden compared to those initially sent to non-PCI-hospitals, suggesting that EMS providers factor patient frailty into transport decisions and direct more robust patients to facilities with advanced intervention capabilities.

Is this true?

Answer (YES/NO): YES